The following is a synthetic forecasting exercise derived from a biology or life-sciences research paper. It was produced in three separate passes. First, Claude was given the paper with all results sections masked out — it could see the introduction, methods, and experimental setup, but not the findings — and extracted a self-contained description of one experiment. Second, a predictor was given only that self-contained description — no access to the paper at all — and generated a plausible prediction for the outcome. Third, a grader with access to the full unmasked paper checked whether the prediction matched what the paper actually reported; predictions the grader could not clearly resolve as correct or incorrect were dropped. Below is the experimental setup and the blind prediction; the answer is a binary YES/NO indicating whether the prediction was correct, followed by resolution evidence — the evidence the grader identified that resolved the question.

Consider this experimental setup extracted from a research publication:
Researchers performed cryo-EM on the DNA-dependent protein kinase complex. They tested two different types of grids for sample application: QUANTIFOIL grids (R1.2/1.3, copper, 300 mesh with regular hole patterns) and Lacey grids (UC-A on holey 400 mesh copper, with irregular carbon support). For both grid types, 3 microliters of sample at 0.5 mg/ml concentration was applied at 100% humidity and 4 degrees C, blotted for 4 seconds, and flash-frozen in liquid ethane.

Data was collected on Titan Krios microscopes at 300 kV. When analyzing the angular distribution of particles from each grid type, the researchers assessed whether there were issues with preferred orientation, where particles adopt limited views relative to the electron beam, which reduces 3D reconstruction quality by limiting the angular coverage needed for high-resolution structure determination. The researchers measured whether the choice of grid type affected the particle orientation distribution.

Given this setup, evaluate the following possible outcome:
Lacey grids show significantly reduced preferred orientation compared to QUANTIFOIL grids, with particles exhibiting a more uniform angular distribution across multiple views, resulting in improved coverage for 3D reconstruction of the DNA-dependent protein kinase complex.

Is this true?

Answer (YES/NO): YES